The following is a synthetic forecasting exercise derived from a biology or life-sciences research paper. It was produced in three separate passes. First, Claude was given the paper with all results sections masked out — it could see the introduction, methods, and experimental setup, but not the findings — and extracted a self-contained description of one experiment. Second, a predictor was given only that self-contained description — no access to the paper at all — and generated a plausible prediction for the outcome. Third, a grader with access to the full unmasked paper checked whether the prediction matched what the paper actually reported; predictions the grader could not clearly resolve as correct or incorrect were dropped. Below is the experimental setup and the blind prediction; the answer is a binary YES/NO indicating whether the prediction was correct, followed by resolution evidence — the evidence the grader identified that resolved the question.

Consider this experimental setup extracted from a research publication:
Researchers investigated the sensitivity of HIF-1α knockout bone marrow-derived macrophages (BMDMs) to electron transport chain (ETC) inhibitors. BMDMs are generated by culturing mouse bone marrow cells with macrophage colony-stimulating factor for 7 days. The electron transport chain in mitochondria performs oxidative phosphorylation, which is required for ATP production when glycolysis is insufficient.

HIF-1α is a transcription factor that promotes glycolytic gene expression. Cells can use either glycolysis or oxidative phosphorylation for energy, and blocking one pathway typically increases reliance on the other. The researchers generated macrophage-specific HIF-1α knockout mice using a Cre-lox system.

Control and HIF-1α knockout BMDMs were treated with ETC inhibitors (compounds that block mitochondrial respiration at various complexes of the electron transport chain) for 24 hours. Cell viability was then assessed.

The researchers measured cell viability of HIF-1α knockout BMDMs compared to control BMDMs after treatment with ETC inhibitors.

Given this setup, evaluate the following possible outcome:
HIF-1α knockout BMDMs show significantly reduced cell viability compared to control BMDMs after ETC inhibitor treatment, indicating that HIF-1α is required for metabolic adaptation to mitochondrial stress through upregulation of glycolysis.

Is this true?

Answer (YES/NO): YES